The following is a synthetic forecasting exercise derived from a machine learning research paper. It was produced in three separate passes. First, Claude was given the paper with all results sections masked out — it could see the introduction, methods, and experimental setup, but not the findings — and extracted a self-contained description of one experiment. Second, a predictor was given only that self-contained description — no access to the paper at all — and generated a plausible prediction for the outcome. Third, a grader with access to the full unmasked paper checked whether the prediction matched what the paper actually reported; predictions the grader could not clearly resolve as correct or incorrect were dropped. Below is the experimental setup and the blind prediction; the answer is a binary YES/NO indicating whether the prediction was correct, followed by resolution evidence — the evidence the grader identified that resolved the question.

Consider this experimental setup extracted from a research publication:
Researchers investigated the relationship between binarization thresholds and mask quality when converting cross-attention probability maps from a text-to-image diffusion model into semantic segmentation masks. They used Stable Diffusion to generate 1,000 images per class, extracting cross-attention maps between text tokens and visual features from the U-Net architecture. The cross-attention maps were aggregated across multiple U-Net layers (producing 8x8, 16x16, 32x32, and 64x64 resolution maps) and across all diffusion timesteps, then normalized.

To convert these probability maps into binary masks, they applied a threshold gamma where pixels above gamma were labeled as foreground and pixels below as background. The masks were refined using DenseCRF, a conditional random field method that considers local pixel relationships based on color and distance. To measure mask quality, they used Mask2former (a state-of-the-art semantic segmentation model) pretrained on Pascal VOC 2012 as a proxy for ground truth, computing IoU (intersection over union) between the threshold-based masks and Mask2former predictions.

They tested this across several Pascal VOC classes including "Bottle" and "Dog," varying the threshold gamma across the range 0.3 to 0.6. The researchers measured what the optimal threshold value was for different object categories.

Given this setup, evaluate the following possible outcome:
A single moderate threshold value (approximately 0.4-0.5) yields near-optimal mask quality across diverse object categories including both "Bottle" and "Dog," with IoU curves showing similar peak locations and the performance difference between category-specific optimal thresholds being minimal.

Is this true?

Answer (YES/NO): NO